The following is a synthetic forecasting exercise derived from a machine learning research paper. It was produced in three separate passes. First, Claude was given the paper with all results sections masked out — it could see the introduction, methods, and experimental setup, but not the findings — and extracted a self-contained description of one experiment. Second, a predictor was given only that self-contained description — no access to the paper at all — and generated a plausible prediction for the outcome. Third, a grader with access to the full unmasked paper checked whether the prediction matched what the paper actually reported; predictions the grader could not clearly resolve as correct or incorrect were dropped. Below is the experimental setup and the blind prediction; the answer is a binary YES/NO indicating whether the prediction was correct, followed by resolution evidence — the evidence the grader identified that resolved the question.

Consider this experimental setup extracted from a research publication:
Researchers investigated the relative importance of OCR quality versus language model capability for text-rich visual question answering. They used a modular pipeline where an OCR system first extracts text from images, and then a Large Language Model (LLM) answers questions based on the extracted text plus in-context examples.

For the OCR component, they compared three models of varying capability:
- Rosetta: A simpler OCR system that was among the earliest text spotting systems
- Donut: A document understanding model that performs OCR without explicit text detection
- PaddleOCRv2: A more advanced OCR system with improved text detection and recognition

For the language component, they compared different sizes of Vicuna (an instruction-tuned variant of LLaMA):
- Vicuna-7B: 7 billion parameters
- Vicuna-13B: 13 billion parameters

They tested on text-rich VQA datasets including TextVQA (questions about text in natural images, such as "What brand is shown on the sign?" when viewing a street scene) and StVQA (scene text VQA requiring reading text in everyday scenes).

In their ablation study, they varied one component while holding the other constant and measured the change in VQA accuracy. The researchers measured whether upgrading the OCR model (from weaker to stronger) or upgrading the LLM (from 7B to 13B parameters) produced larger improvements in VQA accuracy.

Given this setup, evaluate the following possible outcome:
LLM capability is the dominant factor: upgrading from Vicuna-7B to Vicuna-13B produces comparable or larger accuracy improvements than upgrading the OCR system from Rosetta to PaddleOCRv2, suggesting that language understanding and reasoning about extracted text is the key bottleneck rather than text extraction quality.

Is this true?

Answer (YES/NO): NO